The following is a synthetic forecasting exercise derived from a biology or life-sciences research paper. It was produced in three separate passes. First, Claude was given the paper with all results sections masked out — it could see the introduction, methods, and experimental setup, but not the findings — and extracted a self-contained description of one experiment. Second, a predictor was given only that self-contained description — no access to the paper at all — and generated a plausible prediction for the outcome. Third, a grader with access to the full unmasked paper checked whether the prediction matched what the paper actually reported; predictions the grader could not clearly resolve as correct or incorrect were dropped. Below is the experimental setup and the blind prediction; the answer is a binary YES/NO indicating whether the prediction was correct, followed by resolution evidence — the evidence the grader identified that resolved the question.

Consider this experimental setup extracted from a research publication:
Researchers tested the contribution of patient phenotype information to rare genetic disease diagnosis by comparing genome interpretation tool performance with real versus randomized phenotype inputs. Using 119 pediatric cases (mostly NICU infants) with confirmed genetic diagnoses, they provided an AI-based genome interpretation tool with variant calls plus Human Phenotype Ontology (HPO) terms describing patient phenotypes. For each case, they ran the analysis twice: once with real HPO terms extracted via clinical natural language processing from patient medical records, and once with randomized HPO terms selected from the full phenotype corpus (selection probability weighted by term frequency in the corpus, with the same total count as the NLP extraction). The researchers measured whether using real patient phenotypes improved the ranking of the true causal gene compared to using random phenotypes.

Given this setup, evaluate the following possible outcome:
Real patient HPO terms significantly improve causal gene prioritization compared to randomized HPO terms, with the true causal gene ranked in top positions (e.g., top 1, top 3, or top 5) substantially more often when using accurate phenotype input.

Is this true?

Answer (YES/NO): NO